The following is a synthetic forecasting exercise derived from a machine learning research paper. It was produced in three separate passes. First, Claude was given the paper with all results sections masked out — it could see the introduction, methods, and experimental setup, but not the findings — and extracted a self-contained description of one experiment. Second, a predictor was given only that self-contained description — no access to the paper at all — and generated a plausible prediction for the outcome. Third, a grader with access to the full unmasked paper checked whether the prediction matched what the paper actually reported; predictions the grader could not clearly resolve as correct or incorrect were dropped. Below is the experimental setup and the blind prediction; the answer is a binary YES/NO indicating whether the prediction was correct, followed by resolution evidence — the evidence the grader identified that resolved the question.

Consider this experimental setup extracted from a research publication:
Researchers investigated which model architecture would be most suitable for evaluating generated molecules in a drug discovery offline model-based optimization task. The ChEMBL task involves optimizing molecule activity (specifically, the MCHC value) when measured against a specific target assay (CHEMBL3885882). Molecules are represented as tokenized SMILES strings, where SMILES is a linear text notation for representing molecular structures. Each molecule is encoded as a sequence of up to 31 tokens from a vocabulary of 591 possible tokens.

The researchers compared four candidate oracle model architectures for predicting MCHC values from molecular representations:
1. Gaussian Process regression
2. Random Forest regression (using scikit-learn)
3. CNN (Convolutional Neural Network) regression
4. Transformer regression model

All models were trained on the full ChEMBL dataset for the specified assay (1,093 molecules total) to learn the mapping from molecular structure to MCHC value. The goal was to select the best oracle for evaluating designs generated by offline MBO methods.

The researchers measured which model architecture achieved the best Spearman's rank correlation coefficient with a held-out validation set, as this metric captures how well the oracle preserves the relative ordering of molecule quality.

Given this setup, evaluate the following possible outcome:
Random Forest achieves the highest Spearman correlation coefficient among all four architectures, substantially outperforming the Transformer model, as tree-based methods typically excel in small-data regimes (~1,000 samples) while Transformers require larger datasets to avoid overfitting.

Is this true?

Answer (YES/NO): NO